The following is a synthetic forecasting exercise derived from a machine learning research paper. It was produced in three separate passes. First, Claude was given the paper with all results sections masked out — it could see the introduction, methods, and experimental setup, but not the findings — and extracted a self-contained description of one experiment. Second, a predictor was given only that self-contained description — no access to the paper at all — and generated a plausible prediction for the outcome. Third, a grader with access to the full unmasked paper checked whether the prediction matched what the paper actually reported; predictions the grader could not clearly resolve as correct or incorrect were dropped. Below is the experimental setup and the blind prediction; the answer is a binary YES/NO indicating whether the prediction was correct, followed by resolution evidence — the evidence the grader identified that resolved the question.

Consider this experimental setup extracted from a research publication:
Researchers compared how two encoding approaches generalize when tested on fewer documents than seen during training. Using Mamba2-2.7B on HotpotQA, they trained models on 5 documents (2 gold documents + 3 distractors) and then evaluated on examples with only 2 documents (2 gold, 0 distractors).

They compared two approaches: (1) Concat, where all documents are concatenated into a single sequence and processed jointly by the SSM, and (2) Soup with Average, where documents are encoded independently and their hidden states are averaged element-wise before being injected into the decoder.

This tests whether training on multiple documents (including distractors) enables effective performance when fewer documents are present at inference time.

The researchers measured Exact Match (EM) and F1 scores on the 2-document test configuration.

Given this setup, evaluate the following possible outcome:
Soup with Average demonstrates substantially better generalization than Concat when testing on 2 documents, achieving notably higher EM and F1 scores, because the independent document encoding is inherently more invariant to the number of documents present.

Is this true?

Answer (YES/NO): NO